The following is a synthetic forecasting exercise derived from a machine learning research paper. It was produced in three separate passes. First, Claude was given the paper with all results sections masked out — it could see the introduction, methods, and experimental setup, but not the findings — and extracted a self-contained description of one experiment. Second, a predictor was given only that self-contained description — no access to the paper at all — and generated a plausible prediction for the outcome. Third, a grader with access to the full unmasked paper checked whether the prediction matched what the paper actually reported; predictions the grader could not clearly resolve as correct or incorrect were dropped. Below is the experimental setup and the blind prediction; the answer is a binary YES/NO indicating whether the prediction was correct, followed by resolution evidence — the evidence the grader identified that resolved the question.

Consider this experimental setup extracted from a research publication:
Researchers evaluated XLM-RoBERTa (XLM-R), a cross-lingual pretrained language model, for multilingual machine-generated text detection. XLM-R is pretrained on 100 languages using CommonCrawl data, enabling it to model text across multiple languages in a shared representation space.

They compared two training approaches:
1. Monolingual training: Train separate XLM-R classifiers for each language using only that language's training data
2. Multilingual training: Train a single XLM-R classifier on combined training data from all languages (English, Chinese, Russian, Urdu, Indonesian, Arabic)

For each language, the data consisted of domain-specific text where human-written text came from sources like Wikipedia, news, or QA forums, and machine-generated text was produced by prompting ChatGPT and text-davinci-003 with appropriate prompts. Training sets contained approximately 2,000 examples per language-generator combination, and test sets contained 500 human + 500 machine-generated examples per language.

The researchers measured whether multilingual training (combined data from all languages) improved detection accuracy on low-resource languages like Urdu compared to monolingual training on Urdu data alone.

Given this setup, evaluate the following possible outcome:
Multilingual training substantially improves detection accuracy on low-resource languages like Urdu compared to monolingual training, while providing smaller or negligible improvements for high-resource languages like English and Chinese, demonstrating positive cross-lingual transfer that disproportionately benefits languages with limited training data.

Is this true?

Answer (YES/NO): NO